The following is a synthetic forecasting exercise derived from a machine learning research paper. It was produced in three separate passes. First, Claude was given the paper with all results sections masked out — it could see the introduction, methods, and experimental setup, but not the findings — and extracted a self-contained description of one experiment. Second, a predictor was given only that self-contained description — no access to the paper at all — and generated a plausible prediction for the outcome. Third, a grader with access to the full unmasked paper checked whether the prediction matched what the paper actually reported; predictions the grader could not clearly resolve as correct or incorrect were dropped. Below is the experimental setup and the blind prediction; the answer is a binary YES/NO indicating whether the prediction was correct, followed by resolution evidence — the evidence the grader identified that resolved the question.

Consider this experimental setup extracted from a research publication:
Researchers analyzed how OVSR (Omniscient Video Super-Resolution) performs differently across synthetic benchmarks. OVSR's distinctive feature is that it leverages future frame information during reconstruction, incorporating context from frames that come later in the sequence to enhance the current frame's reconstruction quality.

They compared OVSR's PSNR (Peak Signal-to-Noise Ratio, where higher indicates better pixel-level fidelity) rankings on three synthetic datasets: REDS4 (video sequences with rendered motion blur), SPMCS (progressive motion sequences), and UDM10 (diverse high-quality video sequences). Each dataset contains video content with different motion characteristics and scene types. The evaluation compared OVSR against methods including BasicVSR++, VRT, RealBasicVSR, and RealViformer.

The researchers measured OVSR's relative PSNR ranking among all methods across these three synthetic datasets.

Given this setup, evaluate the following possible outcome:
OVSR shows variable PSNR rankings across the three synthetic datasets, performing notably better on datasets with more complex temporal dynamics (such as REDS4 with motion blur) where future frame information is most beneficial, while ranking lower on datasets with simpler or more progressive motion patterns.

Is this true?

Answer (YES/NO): NO